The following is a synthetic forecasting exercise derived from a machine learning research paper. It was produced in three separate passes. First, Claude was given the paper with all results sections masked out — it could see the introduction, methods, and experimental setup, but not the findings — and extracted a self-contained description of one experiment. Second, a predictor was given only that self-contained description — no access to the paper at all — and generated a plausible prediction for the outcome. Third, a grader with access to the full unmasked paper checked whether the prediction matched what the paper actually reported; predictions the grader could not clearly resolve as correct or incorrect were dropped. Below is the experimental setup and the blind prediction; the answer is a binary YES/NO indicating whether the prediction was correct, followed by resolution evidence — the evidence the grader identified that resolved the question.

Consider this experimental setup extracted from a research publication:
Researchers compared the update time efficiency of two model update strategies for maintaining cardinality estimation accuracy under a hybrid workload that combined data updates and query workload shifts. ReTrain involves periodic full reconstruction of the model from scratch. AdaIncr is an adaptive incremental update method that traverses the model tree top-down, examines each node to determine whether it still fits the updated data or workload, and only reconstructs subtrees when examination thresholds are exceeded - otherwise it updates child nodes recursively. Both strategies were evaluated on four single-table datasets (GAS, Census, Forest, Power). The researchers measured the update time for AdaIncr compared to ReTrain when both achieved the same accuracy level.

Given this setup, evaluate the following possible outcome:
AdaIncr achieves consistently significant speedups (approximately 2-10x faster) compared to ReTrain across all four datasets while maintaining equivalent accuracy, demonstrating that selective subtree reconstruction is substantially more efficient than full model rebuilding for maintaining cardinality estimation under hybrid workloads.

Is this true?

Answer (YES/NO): NO